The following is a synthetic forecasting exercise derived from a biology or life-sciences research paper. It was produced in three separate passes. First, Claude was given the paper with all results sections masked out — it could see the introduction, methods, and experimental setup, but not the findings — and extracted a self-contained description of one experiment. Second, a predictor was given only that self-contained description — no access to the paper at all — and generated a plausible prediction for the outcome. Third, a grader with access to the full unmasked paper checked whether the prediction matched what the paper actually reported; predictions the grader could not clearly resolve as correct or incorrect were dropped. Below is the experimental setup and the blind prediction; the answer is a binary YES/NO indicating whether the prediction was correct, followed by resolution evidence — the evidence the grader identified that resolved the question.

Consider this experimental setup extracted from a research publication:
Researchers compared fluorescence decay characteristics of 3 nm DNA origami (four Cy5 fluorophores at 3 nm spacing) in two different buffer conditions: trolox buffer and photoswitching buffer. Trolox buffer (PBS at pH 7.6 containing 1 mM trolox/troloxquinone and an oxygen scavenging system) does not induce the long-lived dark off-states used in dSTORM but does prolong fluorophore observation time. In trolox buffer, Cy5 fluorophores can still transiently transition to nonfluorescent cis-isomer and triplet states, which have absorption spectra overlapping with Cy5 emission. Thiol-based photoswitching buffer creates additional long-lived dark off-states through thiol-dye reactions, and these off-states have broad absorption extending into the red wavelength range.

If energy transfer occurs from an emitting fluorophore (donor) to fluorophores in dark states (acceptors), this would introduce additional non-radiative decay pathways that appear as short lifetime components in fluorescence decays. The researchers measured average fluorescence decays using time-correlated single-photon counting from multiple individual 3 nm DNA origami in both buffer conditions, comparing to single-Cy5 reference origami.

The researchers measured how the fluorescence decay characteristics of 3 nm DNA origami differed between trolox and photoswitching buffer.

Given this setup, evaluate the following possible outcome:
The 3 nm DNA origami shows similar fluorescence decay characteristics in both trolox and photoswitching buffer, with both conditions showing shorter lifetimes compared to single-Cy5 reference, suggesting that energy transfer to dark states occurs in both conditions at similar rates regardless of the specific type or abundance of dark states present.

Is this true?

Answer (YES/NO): NO